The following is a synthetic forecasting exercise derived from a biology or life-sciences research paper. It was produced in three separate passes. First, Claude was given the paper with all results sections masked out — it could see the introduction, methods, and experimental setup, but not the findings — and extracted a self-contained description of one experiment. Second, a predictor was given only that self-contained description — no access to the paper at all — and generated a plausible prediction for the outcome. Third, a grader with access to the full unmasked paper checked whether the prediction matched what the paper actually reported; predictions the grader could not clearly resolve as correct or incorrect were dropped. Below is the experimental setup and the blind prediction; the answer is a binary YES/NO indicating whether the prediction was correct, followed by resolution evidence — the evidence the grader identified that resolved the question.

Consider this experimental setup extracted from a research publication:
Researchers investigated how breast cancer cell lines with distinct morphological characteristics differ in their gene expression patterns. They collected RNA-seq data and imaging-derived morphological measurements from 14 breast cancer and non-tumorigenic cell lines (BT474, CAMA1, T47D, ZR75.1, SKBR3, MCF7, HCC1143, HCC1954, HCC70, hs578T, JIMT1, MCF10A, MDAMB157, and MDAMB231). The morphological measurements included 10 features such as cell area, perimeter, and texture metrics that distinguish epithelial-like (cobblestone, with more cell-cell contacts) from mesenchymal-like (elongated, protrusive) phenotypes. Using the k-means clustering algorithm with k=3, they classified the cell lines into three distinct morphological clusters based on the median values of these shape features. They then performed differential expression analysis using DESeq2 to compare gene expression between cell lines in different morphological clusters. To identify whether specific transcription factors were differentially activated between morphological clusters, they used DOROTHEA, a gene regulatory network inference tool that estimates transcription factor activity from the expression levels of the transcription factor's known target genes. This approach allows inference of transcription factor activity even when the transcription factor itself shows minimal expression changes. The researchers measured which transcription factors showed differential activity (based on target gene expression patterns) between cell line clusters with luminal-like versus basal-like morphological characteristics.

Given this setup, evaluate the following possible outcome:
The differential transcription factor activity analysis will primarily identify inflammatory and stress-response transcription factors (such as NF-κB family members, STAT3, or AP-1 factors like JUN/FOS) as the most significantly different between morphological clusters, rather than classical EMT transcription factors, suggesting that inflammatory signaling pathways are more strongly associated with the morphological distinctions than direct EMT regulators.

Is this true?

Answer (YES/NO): NO